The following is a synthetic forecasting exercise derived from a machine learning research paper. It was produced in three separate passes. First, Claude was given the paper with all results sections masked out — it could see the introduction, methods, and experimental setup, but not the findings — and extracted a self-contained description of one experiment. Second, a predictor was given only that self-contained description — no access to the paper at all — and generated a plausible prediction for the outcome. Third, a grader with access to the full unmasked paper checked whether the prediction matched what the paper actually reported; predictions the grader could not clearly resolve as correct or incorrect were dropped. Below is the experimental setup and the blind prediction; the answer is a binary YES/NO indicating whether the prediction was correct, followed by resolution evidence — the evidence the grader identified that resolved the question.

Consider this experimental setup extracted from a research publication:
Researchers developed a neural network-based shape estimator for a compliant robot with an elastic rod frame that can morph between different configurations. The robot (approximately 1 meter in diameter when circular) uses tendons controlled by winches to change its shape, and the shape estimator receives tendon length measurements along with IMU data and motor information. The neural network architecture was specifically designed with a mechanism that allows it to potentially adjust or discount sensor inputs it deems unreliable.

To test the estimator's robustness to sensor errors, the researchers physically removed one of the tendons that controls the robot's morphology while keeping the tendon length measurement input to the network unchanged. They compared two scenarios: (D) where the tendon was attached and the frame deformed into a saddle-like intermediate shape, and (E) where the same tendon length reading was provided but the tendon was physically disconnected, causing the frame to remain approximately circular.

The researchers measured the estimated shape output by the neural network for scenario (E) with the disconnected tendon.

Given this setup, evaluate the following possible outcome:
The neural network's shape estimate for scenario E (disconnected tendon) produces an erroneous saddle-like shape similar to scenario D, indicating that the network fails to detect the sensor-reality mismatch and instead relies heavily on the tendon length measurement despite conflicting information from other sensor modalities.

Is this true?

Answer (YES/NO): NO